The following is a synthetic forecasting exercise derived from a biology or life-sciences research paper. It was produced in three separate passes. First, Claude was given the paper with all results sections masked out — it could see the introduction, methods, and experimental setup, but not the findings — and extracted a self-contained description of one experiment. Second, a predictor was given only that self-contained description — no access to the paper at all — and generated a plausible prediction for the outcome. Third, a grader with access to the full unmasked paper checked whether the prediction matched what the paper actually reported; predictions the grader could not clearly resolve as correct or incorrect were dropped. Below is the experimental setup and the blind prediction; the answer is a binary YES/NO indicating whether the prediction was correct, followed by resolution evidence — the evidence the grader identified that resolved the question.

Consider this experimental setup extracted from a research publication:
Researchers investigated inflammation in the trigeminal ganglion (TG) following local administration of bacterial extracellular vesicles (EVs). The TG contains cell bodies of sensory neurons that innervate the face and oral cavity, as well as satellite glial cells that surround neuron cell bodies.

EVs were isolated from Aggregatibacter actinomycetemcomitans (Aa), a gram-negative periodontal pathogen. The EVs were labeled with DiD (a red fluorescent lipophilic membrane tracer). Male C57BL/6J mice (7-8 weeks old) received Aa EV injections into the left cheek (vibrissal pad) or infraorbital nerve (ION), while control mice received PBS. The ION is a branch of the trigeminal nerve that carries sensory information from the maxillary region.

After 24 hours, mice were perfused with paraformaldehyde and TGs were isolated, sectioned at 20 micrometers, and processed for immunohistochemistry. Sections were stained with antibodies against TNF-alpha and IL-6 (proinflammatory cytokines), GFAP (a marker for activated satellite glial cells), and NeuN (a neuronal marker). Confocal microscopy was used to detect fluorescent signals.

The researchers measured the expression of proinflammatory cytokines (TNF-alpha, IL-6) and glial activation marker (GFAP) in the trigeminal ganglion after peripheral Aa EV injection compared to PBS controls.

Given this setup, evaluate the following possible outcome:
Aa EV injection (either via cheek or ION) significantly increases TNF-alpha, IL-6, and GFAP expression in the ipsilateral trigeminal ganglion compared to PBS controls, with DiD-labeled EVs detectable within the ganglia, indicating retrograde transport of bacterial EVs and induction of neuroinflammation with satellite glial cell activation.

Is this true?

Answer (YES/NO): NO